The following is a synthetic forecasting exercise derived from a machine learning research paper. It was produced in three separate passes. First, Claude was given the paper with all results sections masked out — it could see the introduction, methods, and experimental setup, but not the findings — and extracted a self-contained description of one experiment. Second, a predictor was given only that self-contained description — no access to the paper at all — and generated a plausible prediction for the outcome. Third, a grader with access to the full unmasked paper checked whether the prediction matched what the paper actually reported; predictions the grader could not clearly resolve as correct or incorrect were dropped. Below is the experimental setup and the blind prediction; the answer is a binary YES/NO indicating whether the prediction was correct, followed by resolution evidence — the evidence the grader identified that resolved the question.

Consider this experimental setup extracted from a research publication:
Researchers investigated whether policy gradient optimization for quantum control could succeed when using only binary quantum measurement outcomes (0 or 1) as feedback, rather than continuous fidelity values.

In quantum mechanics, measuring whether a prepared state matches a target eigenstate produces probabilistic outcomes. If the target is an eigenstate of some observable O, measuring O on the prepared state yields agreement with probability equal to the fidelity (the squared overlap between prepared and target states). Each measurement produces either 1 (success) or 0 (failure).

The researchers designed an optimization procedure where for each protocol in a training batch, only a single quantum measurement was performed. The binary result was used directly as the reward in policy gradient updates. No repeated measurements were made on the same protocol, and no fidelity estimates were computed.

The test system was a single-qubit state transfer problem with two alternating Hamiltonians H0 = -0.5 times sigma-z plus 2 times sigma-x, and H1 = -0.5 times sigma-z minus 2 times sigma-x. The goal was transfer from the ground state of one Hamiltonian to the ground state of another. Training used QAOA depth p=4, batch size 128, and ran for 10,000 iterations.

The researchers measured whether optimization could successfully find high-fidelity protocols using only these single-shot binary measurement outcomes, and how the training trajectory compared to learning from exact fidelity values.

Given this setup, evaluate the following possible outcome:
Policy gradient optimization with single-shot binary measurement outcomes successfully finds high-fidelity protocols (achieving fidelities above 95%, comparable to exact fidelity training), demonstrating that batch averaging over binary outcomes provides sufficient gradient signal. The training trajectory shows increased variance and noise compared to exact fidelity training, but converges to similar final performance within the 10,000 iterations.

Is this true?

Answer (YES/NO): YES